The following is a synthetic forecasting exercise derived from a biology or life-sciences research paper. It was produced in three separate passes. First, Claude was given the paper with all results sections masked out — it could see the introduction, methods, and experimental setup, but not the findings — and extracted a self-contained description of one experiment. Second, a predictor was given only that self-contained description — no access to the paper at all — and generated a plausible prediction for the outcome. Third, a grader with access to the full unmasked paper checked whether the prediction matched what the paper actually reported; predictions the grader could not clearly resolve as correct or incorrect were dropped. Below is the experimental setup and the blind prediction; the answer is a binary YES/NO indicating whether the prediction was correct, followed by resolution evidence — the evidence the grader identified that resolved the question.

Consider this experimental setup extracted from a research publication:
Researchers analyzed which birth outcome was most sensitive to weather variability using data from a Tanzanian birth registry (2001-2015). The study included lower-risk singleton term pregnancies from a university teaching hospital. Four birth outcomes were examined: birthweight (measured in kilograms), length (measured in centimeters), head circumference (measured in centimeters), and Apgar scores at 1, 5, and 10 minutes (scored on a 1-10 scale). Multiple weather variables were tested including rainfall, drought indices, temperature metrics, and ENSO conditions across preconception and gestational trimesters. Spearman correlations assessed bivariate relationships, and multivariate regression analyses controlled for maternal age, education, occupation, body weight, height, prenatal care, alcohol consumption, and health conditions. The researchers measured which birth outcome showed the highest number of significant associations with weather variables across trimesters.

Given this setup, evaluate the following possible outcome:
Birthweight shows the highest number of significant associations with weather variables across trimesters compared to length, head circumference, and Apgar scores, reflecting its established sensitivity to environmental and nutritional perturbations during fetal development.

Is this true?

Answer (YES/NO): NO